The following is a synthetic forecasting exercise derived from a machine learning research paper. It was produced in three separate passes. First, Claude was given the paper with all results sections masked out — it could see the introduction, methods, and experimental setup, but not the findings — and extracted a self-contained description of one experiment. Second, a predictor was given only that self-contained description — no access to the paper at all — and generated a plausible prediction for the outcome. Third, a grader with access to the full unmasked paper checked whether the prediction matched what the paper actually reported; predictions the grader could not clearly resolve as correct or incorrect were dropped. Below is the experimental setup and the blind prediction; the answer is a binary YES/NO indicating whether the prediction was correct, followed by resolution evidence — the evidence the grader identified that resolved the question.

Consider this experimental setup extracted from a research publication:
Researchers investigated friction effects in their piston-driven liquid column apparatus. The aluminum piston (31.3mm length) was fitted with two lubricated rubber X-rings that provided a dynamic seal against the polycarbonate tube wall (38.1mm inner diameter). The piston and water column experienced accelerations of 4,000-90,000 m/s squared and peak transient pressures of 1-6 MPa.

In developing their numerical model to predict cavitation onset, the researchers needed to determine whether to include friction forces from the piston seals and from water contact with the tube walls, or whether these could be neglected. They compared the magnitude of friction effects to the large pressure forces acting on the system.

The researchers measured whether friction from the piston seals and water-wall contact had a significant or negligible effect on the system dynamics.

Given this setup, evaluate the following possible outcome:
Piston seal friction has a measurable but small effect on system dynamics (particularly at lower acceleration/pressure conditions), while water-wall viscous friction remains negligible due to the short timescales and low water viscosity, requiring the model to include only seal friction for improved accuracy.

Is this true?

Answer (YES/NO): NO